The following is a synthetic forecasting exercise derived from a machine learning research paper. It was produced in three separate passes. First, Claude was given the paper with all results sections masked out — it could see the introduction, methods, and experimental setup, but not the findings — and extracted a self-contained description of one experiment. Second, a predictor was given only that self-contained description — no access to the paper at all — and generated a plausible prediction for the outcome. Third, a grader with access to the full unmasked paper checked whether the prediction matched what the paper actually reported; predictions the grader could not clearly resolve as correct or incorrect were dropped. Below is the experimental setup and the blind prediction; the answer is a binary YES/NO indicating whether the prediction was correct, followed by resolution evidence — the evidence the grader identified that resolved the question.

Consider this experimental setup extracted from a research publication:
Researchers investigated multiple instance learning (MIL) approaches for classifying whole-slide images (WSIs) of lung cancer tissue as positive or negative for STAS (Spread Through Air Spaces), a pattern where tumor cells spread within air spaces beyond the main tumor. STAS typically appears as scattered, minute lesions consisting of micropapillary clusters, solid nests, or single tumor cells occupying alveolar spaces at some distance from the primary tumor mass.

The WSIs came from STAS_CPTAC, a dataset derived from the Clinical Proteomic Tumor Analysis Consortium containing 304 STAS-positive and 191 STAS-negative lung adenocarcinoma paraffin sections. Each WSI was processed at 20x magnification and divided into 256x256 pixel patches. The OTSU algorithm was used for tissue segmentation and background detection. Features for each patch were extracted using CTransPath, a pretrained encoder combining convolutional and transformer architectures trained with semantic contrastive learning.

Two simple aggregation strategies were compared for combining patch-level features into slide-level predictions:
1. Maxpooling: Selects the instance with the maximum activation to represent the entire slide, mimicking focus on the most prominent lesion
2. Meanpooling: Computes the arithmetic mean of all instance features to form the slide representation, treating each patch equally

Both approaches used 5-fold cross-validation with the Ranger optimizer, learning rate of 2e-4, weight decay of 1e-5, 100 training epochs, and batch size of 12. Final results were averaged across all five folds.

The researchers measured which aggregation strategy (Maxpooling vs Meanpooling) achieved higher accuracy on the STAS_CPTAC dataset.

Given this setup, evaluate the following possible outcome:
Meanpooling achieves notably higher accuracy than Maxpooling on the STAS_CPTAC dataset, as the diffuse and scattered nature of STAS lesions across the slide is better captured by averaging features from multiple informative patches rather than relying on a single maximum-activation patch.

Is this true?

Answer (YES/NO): NO